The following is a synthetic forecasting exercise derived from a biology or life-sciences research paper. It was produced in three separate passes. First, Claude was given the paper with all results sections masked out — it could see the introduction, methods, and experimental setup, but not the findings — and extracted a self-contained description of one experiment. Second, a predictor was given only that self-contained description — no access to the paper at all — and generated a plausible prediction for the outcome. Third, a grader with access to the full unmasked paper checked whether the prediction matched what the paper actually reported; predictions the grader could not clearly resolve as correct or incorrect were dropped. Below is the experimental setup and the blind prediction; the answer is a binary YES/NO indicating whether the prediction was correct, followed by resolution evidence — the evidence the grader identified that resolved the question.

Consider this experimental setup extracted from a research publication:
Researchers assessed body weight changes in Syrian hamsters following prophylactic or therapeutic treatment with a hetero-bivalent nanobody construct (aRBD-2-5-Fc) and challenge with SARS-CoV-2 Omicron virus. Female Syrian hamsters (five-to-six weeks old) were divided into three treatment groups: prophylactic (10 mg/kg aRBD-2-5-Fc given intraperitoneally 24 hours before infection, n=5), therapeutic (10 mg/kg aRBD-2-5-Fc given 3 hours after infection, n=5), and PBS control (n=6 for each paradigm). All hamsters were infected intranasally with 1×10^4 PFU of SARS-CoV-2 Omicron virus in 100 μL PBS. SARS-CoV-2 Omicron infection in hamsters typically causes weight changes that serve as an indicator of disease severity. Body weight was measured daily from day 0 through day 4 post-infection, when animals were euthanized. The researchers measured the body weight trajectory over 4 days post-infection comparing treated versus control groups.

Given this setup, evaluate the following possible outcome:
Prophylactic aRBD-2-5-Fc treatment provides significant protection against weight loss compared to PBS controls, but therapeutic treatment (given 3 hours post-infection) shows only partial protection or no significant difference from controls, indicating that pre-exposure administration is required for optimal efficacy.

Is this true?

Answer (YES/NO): NO